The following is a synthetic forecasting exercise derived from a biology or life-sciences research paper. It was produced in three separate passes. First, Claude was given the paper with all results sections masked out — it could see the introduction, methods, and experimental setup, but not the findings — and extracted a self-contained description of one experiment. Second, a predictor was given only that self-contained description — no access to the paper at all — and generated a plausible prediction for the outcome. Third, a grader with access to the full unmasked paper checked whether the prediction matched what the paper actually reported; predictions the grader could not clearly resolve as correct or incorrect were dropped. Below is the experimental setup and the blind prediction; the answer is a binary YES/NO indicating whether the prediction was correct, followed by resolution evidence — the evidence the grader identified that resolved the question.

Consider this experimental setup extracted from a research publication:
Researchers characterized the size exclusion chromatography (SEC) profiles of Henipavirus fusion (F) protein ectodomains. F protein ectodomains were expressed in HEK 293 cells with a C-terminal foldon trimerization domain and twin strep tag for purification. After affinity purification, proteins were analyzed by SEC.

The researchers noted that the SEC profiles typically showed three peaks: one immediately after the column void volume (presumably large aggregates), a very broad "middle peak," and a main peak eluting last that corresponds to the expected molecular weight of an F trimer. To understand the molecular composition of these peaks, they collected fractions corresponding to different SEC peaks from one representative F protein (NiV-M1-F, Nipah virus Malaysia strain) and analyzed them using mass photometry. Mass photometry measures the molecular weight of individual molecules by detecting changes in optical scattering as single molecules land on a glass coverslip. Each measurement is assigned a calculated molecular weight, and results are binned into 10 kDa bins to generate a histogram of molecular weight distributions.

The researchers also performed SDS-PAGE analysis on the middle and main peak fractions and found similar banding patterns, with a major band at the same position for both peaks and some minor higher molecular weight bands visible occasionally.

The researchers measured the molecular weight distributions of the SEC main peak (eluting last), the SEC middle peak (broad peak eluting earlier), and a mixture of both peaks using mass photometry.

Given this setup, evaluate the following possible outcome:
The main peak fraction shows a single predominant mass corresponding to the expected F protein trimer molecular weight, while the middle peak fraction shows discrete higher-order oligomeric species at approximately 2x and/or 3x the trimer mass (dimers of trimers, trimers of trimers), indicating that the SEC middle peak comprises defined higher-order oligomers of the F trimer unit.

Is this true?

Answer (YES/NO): NO